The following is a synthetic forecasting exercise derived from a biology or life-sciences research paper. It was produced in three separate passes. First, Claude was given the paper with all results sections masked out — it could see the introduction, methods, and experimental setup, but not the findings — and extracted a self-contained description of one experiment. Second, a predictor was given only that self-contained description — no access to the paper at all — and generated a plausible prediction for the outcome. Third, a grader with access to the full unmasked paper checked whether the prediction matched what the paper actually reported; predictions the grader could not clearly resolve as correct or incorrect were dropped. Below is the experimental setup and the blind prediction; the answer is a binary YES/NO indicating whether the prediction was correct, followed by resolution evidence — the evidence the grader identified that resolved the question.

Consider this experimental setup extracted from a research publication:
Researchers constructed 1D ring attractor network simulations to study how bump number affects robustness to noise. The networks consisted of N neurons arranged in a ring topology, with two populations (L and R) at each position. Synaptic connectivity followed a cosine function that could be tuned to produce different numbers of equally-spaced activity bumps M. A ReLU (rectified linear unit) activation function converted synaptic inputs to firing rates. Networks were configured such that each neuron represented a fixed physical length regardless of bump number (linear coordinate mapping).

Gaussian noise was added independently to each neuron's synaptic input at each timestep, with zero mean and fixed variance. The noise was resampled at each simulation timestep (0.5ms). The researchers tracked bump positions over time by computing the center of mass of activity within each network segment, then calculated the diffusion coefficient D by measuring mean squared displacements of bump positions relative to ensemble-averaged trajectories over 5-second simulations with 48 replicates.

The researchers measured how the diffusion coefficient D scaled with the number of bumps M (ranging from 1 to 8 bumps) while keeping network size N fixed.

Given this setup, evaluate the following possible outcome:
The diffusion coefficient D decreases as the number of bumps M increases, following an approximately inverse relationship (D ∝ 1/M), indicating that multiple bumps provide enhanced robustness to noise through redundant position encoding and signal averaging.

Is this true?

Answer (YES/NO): YES